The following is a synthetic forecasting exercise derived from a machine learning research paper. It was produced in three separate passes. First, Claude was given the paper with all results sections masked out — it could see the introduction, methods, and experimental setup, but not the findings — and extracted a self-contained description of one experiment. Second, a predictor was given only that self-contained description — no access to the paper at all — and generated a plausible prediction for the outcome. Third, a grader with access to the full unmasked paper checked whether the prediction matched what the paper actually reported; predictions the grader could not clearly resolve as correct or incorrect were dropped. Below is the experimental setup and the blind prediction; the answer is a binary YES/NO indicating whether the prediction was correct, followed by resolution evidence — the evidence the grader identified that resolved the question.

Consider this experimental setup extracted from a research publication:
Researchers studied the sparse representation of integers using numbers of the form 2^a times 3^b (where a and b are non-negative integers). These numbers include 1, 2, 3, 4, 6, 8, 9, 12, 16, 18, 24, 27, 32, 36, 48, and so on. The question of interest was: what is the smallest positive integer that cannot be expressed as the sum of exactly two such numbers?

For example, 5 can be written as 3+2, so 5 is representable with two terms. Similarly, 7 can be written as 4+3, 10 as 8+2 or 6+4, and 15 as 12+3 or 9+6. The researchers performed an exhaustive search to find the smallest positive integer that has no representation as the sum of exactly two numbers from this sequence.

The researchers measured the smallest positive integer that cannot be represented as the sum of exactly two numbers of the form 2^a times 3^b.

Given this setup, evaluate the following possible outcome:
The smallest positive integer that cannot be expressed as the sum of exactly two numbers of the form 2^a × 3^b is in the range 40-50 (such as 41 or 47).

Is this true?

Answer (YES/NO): NO